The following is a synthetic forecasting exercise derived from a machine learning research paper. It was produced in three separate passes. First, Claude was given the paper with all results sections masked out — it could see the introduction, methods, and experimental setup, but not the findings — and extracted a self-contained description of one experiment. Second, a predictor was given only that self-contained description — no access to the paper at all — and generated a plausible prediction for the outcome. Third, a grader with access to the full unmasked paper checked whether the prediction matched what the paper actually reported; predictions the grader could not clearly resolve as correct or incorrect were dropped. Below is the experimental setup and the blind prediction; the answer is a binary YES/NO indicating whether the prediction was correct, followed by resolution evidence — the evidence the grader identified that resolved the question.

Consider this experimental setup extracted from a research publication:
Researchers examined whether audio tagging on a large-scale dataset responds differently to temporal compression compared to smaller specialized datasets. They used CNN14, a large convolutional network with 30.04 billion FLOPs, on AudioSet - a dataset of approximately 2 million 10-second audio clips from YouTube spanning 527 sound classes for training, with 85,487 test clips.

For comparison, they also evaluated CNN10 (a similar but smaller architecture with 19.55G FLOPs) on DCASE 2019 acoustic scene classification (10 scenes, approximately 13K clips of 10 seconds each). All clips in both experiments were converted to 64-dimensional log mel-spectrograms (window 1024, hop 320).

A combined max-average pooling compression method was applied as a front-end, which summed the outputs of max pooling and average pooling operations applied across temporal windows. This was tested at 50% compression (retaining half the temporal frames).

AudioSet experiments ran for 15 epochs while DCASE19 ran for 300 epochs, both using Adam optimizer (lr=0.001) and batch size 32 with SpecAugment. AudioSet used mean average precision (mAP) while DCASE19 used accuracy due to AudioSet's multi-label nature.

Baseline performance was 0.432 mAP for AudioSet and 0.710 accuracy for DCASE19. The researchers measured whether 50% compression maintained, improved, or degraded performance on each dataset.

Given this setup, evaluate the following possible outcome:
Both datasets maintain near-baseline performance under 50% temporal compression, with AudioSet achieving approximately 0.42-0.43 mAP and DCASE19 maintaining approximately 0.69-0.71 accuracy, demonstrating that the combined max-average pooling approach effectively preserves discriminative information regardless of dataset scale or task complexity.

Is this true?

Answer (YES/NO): NO